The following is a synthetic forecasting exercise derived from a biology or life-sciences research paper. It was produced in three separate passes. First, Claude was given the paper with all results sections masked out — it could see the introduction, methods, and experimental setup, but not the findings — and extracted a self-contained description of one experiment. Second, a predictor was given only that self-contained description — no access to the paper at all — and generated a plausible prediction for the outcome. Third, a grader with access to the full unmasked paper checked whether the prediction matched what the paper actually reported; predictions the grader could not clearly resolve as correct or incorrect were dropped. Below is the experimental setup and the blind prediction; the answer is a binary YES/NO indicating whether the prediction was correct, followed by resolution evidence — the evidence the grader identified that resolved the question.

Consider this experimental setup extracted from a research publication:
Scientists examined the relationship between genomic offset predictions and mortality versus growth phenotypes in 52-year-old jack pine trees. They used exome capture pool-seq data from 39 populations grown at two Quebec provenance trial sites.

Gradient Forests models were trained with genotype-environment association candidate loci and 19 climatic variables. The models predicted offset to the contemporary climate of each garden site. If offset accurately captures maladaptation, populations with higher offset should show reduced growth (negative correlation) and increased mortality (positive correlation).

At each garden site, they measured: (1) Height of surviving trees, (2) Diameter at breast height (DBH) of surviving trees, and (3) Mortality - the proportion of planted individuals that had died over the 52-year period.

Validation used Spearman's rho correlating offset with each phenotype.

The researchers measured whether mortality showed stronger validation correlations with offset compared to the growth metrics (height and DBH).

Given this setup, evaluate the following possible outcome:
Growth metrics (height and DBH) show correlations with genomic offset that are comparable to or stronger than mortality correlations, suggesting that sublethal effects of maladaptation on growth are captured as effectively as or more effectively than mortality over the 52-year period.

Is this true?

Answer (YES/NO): NO